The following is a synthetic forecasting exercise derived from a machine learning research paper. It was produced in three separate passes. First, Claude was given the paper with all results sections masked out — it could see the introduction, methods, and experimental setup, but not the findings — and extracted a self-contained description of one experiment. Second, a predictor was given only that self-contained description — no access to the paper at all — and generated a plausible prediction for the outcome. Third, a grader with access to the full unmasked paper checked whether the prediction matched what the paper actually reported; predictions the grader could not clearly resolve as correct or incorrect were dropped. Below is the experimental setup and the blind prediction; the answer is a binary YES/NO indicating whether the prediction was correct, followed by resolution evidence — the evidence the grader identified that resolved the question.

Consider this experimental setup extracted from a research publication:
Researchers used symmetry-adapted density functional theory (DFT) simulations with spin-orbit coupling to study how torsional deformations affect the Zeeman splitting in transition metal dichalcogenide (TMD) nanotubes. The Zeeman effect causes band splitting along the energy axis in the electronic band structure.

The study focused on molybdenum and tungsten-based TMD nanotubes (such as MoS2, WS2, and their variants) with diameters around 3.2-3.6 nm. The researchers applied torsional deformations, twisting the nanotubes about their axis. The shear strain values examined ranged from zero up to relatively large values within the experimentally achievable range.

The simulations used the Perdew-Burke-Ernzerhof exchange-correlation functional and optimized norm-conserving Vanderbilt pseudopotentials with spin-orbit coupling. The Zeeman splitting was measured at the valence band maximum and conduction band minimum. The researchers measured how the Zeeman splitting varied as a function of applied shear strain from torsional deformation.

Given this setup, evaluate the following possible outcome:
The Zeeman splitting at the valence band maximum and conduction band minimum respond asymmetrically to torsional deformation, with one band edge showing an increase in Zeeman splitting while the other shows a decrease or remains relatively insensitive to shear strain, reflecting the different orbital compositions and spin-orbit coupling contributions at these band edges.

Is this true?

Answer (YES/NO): NO